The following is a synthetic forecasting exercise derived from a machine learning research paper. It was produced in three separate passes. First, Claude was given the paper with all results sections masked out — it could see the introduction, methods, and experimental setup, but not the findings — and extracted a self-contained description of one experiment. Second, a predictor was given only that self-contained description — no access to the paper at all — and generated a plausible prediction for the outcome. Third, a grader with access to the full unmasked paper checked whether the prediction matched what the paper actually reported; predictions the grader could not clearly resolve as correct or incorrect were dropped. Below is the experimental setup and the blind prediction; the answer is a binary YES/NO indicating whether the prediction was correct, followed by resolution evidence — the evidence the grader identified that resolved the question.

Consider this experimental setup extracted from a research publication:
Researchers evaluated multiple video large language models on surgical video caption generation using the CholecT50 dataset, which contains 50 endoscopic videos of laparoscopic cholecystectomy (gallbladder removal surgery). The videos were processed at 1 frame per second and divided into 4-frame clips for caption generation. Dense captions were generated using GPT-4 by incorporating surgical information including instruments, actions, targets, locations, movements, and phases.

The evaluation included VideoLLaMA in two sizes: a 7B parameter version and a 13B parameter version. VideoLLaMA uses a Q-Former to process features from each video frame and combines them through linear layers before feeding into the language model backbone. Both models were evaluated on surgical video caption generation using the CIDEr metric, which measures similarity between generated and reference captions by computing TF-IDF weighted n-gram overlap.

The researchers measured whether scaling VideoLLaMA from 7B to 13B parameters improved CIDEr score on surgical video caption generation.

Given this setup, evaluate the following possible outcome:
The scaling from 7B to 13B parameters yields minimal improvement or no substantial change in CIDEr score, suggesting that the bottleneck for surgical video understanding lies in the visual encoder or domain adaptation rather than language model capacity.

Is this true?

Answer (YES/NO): NO